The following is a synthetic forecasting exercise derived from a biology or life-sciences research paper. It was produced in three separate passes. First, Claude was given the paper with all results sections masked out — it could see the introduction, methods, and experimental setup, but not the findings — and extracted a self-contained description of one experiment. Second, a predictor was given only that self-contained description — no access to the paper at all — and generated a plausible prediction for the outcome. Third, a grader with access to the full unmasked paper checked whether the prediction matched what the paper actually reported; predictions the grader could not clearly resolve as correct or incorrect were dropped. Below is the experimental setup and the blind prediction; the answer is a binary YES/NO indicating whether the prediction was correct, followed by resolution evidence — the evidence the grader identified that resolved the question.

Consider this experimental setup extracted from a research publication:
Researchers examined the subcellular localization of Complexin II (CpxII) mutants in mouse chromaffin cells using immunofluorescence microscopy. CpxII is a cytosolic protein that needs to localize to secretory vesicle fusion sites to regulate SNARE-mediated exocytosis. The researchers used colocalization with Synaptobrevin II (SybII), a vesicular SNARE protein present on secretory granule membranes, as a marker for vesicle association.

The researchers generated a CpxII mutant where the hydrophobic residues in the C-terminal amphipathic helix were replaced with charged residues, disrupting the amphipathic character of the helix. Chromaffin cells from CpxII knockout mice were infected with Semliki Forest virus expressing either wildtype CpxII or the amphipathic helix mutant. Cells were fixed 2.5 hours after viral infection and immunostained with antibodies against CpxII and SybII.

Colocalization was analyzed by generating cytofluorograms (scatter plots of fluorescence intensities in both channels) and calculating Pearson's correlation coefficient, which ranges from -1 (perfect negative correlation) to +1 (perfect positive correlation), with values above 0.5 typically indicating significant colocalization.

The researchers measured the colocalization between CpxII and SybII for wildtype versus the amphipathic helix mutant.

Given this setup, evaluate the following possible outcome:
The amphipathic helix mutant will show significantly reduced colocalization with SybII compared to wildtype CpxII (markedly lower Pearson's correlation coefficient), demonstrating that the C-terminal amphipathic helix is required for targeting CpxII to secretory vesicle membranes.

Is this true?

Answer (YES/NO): NO